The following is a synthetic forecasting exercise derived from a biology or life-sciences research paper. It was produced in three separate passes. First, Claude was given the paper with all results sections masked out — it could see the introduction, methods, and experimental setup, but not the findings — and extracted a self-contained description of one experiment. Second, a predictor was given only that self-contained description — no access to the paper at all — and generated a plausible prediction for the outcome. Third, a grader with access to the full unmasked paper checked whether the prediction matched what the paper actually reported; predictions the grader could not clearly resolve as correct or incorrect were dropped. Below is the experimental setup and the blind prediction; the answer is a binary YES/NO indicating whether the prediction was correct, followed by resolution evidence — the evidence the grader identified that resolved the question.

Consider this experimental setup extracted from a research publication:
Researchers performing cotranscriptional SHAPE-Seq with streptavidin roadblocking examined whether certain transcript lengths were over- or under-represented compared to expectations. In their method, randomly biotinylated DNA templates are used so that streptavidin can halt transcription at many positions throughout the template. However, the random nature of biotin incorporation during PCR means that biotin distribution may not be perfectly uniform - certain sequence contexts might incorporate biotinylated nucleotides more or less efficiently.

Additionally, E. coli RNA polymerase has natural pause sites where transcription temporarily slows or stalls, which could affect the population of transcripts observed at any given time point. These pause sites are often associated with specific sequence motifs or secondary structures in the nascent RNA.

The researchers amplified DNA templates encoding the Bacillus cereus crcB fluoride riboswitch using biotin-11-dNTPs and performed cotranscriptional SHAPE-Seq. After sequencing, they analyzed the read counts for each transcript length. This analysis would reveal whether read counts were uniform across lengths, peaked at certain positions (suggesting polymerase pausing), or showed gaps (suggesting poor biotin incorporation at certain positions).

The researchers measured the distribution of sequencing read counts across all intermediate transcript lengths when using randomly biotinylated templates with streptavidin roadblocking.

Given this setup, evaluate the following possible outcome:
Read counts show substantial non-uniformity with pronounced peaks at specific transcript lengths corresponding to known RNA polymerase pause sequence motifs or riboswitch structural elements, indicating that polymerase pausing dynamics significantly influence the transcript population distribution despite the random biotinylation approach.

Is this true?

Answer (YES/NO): NO